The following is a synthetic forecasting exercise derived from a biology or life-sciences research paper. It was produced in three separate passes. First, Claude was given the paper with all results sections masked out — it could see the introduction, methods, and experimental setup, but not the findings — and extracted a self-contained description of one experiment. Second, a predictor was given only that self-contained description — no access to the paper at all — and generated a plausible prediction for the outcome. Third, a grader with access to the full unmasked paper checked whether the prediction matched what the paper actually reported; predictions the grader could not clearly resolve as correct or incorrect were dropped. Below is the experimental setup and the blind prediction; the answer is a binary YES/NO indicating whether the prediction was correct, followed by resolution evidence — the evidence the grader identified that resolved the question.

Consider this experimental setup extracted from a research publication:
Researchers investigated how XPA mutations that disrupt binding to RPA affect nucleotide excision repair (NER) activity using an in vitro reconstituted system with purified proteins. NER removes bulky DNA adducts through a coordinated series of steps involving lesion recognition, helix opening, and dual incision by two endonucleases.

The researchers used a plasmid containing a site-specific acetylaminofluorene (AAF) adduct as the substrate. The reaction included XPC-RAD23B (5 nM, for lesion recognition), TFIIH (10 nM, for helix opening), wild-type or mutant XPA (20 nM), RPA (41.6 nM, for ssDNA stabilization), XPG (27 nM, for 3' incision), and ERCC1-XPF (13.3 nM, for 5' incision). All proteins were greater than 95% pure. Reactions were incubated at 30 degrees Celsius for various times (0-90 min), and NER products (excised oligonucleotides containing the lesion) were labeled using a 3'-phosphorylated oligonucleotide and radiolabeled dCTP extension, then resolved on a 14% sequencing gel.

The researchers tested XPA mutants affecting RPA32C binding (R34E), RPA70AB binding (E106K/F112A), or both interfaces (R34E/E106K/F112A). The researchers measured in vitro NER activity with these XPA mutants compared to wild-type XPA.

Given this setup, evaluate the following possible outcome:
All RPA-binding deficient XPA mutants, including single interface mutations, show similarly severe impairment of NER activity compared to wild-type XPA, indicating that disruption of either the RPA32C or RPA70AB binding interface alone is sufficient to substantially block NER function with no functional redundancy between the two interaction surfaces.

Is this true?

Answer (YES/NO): NO